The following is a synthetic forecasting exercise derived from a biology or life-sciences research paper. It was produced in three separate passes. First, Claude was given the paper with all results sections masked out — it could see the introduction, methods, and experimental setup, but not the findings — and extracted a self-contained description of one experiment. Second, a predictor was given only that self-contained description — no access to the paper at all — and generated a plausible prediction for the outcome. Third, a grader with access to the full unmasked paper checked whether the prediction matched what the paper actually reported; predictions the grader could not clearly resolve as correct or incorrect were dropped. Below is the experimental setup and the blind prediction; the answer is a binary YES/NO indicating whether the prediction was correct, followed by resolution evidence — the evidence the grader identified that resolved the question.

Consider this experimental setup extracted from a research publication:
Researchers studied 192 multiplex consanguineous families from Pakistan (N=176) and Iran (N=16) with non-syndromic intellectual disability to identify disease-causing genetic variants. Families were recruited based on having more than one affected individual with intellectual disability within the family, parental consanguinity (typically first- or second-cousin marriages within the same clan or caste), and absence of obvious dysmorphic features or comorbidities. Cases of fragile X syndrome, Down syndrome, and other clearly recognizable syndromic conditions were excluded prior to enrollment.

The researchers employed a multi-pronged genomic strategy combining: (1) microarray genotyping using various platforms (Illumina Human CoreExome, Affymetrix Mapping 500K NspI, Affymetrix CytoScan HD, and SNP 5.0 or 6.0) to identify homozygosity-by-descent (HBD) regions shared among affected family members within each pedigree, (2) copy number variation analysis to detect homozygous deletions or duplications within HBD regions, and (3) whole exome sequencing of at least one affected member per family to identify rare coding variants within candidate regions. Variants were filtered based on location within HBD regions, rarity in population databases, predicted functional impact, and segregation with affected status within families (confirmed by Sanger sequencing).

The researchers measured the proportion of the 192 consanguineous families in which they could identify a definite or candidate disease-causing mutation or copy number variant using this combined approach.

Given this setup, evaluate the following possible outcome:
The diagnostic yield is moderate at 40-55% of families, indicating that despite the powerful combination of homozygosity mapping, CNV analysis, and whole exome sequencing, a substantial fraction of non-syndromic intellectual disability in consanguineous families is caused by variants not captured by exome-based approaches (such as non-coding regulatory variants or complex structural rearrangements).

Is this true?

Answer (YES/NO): YES